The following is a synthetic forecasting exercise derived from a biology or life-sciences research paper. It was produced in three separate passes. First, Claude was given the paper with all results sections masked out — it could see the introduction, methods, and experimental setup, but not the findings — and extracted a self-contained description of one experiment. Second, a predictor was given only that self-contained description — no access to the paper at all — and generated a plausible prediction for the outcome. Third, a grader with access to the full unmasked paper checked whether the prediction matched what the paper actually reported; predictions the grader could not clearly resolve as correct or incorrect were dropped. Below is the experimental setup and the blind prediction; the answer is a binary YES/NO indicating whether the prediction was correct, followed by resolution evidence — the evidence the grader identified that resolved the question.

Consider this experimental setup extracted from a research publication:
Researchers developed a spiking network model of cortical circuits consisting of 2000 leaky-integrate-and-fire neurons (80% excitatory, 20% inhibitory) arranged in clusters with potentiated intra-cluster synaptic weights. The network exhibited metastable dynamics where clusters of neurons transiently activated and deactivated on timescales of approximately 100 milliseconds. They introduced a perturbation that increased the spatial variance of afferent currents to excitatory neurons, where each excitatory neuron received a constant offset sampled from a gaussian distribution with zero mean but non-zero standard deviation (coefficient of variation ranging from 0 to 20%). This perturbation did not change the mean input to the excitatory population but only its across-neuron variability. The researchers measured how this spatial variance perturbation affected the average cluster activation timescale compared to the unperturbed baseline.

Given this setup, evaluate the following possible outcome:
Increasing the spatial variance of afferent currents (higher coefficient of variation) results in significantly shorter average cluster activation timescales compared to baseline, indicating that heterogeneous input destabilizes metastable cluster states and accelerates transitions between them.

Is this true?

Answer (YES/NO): YES